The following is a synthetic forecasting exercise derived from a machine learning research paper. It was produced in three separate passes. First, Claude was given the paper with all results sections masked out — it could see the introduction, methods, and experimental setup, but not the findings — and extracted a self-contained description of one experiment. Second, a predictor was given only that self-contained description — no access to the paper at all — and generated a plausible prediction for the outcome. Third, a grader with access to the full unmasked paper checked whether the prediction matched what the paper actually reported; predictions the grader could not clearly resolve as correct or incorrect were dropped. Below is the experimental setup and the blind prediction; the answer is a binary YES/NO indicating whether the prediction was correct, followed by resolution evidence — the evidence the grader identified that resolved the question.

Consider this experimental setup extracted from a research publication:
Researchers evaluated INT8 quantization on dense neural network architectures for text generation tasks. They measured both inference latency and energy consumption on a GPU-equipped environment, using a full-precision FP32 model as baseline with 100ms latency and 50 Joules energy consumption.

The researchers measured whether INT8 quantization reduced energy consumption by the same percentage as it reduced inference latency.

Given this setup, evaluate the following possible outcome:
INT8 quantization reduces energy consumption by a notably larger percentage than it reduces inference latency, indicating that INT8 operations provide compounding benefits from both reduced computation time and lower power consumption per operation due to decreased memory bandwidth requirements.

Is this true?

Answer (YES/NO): NO